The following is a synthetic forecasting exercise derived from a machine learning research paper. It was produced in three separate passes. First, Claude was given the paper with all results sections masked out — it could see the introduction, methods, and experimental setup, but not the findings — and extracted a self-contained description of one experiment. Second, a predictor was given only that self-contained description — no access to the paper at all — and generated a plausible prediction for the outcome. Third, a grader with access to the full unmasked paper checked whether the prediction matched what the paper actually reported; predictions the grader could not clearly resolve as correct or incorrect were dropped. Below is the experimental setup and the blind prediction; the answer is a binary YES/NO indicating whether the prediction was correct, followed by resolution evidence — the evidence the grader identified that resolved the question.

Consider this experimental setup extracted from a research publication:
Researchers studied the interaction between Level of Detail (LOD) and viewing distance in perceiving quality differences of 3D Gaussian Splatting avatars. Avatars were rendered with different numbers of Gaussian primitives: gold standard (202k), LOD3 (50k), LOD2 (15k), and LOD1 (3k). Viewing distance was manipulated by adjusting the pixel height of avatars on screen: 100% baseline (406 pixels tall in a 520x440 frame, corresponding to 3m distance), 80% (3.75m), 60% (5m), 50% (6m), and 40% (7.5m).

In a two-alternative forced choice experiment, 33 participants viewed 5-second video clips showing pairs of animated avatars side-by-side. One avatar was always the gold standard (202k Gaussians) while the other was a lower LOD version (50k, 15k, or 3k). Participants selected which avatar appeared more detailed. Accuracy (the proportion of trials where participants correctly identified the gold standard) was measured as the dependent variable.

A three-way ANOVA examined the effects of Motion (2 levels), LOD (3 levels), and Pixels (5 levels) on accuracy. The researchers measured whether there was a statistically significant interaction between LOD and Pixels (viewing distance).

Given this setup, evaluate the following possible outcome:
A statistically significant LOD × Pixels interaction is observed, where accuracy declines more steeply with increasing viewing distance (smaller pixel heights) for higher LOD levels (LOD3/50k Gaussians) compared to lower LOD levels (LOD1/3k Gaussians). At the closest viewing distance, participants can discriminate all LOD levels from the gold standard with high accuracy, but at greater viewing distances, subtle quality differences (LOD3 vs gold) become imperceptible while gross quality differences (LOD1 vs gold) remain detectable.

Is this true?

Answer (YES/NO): NO